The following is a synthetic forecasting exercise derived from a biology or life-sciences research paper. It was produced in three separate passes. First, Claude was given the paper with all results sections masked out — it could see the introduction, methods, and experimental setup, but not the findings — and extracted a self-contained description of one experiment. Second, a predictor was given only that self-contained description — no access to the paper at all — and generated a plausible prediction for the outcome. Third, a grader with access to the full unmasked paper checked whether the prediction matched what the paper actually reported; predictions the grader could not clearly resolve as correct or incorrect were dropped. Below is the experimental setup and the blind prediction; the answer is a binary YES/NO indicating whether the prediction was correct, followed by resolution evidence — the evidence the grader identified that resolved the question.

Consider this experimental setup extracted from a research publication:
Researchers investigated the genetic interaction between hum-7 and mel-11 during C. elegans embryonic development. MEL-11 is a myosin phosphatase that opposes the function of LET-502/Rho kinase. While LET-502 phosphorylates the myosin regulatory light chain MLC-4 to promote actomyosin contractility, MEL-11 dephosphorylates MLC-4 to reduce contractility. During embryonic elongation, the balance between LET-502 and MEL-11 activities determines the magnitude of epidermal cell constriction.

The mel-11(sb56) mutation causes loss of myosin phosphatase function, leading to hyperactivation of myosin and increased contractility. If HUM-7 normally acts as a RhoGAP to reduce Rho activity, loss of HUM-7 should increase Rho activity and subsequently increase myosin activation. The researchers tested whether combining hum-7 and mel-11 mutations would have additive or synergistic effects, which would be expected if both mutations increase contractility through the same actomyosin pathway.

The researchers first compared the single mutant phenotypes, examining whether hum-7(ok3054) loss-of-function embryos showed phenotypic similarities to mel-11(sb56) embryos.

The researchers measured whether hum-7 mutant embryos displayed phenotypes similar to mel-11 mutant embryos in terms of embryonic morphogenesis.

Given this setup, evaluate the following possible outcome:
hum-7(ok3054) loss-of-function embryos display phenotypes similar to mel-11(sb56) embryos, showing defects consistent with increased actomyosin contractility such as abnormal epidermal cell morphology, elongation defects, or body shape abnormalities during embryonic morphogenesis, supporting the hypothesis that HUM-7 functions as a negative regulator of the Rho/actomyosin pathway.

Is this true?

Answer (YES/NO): NO